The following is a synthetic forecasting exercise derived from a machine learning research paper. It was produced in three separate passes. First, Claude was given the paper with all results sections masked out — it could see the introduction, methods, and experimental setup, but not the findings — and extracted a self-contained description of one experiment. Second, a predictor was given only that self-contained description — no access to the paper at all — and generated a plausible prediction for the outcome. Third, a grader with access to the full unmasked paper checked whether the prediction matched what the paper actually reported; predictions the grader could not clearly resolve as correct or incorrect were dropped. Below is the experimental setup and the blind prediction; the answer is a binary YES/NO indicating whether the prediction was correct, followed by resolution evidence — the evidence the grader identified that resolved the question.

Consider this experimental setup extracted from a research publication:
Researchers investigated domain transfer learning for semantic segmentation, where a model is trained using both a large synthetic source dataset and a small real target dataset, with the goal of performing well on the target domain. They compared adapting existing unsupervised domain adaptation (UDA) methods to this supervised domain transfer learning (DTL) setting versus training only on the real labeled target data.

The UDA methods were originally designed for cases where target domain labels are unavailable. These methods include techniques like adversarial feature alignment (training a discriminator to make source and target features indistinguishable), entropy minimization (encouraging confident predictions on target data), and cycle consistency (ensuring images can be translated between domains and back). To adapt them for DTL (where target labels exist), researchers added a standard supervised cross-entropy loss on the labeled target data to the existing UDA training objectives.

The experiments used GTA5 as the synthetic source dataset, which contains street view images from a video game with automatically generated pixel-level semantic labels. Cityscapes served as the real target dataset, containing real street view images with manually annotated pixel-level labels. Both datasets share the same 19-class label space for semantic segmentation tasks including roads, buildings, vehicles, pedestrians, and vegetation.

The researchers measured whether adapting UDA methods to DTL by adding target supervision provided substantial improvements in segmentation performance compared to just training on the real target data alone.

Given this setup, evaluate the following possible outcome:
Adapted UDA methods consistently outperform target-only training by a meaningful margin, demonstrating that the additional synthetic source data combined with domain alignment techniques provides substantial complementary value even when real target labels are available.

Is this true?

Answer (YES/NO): NO